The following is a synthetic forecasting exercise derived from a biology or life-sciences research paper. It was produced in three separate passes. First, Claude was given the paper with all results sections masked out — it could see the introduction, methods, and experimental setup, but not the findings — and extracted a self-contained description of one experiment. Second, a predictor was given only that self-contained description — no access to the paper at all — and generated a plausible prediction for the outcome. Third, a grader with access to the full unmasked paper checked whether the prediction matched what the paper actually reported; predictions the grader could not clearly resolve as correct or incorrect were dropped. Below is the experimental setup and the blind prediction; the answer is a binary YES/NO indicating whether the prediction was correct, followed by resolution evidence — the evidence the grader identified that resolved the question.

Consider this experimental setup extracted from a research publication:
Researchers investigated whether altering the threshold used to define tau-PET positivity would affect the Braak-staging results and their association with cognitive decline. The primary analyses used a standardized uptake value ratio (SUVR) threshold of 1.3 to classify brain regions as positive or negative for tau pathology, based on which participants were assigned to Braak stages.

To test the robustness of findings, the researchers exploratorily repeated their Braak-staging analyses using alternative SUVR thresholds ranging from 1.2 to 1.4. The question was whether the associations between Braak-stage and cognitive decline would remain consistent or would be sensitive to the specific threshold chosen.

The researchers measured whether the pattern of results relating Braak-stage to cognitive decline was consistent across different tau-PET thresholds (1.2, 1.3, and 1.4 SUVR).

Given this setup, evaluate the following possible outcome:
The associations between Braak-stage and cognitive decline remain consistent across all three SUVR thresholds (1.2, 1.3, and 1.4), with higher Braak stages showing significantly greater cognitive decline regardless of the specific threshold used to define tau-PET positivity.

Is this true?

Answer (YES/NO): YES